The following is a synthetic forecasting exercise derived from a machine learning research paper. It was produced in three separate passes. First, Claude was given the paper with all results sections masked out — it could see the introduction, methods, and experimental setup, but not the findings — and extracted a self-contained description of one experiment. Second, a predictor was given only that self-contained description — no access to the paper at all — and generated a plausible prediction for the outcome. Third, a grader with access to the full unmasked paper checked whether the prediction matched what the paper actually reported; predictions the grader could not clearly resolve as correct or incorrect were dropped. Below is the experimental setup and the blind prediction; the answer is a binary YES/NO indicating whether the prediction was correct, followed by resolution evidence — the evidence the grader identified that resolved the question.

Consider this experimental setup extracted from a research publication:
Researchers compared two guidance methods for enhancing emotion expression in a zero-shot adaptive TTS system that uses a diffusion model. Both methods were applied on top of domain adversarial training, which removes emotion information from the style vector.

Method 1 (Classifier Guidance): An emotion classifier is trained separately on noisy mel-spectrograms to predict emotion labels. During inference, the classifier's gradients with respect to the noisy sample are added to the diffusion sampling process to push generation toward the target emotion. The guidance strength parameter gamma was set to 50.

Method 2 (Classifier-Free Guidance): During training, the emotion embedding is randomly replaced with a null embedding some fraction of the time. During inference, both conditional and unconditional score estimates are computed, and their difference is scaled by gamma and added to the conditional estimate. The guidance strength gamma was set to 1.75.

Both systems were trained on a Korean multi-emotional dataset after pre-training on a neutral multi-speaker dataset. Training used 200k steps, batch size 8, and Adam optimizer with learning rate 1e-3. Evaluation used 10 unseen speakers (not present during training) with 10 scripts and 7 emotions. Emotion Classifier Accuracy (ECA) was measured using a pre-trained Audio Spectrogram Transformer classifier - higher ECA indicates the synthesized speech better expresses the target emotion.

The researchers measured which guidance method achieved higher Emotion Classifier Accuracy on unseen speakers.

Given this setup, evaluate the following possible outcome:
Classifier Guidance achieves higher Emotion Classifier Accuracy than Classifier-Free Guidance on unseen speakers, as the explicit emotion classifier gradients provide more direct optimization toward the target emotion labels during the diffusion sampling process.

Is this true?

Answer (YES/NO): YES